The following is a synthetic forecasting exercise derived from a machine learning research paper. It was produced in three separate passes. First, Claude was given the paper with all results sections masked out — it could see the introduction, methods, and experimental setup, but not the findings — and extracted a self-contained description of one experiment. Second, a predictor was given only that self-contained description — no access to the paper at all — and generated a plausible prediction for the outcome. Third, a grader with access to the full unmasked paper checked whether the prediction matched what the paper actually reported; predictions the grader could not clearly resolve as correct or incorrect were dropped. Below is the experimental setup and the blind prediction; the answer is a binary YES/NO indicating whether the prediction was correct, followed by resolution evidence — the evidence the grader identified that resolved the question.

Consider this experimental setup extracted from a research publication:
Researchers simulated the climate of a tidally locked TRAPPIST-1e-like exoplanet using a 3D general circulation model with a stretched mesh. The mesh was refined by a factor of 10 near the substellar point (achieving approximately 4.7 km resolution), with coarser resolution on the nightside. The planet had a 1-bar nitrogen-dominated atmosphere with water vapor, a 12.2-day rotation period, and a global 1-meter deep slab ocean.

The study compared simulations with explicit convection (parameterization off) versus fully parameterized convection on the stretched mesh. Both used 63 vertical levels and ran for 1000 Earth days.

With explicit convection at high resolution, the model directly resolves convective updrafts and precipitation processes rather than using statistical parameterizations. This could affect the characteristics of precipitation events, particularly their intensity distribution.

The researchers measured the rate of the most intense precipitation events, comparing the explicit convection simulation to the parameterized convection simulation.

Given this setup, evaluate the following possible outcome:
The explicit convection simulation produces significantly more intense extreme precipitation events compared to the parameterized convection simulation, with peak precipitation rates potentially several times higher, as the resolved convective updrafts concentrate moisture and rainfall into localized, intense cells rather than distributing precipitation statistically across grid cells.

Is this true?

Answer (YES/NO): NO